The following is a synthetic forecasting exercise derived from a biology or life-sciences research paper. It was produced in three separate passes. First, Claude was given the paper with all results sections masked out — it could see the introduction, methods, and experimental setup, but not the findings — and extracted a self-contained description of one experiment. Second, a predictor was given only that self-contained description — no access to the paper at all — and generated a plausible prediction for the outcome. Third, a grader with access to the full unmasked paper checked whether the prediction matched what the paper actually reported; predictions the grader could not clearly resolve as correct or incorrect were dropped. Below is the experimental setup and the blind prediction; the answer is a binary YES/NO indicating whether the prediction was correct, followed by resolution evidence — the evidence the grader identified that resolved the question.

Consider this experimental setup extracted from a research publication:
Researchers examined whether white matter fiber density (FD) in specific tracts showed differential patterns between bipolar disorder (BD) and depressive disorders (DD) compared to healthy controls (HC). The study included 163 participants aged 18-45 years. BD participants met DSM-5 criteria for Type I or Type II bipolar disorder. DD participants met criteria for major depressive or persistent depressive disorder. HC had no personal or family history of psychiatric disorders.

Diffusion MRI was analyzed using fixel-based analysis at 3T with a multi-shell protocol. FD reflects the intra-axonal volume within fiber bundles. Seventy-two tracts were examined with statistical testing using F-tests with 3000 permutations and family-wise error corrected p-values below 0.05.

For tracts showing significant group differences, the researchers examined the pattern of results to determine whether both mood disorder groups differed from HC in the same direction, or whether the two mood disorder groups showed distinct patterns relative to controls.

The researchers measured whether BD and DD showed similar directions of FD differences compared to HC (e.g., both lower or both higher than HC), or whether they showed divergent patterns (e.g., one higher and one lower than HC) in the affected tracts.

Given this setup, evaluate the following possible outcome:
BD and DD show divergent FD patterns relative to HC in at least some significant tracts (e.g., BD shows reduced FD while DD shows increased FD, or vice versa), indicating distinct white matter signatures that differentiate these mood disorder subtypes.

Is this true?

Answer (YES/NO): NO